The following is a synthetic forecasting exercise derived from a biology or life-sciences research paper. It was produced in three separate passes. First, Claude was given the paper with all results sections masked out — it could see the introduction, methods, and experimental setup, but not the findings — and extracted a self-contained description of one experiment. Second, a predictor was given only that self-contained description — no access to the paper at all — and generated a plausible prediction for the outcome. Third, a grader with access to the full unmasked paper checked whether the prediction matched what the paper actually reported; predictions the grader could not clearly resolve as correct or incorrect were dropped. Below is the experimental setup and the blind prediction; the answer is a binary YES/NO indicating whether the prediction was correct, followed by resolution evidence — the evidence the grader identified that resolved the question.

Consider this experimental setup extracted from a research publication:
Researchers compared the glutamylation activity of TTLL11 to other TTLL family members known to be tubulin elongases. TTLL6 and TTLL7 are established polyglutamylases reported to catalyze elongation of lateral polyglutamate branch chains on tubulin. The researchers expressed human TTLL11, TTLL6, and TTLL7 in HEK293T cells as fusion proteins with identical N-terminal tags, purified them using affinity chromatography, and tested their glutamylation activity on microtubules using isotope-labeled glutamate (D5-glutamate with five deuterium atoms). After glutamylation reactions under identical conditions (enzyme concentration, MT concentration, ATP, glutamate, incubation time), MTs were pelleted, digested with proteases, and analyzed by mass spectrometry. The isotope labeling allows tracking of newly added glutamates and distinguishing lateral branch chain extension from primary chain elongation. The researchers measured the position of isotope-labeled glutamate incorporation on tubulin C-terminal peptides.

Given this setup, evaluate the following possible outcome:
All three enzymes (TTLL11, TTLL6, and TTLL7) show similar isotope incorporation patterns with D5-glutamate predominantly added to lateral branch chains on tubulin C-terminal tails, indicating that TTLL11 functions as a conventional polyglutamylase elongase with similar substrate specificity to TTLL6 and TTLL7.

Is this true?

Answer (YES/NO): NO